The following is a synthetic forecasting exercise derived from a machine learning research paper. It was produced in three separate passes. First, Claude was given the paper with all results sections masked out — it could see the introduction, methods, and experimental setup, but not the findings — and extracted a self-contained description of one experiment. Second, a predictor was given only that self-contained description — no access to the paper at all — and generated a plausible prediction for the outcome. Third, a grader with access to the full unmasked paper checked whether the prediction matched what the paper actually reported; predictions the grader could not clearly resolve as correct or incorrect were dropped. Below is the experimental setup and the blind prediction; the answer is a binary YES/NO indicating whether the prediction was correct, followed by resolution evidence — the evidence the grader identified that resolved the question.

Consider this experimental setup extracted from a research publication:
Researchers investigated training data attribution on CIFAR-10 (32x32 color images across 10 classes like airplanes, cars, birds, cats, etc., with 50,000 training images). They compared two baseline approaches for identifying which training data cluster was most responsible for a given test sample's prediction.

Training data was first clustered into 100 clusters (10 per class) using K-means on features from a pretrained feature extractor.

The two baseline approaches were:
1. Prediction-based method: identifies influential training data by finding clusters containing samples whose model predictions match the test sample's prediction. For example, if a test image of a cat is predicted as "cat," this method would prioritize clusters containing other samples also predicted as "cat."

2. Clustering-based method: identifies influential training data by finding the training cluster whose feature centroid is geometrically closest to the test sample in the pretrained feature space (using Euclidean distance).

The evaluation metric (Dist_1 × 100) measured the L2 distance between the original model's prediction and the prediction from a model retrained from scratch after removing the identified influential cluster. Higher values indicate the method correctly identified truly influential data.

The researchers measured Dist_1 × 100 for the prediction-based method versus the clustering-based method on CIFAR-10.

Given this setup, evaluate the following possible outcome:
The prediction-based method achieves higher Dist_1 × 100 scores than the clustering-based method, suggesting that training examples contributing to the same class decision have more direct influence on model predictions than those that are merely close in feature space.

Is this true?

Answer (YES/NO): YES